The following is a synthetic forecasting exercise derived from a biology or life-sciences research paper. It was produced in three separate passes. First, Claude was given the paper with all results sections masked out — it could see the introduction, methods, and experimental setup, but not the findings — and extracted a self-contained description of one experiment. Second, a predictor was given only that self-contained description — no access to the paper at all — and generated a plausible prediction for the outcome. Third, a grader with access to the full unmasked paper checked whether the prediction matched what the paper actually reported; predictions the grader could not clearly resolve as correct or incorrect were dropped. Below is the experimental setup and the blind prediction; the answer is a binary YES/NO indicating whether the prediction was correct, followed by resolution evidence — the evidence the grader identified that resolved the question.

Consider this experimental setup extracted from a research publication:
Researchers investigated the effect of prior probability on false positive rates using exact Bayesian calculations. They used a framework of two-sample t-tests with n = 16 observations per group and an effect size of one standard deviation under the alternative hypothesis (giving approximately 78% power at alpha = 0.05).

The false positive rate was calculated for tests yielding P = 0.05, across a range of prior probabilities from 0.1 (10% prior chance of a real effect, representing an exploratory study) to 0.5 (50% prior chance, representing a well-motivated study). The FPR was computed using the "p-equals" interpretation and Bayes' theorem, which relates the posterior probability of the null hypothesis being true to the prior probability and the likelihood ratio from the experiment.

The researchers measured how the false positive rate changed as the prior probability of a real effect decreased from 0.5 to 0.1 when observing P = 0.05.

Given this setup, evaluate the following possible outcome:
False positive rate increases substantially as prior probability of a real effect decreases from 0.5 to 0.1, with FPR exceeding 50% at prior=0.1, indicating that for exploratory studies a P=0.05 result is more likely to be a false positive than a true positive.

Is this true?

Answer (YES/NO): YES